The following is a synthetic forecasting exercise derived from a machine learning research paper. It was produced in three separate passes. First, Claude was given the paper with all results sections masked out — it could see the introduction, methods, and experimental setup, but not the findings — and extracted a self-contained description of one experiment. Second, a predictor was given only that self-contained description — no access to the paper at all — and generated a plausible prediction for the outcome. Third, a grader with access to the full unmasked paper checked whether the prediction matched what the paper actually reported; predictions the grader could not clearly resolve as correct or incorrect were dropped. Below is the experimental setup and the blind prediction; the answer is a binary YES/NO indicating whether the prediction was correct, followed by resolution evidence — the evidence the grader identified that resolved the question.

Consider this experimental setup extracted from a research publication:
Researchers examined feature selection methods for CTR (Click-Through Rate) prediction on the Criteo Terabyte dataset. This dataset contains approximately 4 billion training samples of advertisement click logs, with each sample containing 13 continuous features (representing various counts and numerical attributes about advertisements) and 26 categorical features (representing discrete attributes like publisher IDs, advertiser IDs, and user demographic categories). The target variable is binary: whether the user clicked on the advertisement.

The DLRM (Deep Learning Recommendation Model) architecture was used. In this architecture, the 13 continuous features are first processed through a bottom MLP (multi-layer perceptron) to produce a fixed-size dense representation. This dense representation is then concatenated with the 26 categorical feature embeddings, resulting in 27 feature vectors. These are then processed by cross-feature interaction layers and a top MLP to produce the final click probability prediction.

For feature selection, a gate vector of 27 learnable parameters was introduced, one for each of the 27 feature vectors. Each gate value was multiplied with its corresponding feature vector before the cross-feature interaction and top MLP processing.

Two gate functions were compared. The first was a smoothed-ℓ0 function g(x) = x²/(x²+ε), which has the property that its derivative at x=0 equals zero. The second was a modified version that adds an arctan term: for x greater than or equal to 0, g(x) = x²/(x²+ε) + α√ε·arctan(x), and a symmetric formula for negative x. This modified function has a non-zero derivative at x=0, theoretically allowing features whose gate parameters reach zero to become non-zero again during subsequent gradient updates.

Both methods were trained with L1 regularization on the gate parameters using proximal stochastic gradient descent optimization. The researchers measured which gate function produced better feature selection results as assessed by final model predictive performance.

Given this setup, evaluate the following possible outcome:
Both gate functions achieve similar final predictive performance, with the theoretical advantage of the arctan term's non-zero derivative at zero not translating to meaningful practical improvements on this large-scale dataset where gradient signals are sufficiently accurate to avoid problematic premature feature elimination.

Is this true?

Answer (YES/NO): NO